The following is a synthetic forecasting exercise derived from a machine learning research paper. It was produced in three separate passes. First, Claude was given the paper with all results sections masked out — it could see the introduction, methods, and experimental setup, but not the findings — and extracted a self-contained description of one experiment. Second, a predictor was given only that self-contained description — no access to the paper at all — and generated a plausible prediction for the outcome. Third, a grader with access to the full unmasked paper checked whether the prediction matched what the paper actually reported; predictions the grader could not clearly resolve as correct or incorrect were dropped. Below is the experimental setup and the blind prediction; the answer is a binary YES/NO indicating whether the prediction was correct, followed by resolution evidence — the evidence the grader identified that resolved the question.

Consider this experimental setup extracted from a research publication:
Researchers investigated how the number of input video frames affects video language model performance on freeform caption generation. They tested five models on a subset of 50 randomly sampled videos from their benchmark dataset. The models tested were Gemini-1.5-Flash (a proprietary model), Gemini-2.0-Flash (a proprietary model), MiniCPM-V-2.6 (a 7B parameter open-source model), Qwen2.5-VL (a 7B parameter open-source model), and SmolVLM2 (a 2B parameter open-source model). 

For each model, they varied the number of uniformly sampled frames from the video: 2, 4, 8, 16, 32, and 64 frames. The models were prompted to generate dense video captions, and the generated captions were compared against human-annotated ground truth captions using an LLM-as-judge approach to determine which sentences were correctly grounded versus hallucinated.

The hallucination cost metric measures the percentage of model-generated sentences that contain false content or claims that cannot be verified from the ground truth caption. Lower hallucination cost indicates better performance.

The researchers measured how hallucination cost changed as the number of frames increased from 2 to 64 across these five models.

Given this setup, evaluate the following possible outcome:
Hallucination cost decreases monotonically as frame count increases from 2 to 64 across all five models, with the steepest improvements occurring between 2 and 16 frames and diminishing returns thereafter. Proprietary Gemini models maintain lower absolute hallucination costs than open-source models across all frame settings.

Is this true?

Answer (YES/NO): NO